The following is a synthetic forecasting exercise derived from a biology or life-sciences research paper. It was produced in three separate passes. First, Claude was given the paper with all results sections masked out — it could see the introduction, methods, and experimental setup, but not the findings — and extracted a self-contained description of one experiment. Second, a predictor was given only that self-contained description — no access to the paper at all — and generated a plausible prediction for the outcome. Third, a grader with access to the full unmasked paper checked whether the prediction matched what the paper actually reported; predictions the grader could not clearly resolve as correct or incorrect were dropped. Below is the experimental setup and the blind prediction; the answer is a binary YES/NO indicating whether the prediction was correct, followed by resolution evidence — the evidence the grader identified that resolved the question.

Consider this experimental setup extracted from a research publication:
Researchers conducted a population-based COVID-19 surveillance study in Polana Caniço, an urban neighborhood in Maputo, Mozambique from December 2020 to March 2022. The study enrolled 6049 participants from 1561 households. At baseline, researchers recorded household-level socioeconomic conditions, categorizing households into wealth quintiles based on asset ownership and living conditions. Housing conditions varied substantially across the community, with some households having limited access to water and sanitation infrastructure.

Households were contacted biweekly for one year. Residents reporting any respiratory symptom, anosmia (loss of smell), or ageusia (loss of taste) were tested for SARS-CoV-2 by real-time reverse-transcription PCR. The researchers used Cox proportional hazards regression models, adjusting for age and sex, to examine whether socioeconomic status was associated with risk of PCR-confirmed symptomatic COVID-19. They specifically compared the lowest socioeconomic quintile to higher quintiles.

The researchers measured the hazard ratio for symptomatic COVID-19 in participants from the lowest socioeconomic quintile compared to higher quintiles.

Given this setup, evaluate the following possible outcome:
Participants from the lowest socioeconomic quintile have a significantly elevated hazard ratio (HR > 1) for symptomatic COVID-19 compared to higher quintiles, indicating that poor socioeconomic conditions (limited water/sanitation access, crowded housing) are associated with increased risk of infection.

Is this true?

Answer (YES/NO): NO